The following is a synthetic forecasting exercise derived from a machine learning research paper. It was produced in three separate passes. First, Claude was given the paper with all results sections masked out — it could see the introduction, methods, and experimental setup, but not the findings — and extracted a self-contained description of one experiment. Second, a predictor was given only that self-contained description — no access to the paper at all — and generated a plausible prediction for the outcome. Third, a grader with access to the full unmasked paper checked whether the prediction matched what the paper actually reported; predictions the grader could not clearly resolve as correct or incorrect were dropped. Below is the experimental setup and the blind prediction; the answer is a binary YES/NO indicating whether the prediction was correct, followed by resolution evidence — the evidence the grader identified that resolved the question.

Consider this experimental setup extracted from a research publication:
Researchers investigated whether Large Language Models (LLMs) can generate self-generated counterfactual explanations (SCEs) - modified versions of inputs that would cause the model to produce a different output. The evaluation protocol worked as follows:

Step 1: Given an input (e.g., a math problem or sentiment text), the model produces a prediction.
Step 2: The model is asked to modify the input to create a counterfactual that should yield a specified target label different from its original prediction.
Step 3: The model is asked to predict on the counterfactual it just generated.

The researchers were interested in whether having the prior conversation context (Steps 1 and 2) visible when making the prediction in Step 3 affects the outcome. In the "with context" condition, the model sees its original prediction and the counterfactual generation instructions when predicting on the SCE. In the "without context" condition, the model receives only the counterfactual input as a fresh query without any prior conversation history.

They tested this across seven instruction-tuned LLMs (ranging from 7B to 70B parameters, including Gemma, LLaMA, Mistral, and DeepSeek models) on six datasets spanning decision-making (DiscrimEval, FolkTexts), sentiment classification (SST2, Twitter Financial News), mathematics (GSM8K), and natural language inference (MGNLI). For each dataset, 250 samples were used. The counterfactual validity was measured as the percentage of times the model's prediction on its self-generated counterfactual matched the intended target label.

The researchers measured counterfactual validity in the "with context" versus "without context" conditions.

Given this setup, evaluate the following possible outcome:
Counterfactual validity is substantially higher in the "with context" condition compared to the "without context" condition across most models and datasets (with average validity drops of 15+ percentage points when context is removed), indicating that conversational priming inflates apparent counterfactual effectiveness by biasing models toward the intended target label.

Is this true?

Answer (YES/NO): NO